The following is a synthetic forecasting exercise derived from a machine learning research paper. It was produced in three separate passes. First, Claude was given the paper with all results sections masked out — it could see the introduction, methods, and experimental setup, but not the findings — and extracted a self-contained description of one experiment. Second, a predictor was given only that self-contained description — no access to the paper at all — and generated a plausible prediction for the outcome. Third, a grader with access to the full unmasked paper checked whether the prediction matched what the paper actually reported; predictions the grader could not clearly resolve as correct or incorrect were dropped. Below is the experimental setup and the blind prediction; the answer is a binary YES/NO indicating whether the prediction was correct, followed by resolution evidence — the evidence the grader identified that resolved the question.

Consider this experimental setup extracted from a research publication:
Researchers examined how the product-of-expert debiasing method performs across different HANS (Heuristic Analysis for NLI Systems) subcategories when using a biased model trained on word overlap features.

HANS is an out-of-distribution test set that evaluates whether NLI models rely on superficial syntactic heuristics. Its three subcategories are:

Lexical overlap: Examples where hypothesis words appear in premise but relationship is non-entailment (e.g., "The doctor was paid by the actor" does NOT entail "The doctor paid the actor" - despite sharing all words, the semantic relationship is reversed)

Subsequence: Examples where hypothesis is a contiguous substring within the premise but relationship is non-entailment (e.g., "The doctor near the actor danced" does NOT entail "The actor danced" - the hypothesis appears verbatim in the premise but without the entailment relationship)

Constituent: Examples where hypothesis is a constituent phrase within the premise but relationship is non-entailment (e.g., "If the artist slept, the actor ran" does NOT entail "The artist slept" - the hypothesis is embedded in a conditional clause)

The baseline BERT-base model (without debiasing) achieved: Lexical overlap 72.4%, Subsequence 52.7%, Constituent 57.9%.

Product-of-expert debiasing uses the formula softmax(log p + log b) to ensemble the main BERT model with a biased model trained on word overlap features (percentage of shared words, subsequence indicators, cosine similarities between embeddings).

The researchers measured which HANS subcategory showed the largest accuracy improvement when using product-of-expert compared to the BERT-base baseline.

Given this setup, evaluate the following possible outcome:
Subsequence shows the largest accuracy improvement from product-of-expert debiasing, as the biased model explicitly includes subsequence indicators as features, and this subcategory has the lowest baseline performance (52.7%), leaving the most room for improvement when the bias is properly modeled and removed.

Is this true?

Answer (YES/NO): YES